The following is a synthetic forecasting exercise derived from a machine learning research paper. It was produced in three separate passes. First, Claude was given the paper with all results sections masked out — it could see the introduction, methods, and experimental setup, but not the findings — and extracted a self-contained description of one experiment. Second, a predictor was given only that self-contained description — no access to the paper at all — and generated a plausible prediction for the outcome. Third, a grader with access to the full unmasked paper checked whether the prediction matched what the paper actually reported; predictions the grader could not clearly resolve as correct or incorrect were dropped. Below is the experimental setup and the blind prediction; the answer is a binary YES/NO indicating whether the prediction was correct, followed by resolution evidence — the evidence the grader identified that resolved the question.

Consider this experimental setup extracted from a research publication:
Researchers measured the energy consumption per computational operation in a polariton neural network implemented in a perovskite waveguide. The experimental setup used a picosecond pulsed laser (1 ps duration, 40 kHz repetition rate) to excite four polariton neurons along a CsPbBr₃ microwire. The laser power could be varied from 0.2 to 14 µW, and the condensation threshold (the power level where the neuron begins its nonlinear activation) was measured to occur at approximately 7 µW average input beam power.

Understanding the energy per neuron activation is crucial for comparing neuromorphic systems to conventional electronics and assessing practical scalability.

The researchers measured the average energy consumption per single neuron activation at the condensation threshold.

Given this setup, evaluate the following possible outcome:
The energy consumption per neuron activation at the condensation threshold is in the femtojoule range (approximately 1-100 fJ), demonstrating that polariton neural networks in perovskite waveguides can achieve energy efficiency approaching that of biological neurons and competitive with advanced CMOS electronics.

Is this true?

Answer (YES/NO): NO